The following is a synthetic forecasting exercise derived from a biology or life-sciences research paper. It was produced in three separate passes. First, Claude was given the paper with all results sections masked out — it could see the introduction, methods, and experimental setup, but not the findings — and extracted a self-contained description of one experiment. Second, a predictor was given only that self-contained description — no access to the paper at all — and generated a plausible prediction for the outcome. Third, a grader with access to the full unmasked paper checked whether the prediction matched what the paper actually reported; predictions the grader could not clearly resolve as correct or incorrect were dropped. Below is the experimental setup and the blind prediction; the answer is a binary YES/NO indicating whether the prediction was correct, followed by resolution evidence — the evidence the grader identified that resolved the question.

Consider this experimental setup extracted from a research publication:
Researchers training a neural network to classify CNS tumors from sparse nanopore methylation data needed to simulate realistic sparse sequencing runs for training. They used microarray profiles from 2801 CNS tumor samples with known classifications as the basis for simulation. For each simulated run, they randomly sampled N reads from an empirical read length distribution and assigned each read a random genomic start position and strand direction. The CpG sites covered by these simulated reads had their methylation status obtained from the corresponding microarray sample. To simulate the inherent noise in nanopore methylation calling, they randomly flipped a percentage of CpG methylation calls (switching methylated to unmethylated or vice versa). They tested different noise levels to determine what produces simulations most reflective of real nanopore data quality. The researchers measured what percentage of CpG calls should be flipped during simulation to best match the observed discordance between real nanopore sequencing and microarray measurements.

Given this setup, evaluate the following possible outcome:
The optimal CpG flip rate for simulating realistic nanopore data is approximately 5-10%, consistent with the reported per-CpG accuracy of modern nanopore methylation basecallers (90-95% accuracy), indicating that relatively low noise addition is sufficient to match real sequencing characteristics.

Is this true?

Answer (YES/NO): NO